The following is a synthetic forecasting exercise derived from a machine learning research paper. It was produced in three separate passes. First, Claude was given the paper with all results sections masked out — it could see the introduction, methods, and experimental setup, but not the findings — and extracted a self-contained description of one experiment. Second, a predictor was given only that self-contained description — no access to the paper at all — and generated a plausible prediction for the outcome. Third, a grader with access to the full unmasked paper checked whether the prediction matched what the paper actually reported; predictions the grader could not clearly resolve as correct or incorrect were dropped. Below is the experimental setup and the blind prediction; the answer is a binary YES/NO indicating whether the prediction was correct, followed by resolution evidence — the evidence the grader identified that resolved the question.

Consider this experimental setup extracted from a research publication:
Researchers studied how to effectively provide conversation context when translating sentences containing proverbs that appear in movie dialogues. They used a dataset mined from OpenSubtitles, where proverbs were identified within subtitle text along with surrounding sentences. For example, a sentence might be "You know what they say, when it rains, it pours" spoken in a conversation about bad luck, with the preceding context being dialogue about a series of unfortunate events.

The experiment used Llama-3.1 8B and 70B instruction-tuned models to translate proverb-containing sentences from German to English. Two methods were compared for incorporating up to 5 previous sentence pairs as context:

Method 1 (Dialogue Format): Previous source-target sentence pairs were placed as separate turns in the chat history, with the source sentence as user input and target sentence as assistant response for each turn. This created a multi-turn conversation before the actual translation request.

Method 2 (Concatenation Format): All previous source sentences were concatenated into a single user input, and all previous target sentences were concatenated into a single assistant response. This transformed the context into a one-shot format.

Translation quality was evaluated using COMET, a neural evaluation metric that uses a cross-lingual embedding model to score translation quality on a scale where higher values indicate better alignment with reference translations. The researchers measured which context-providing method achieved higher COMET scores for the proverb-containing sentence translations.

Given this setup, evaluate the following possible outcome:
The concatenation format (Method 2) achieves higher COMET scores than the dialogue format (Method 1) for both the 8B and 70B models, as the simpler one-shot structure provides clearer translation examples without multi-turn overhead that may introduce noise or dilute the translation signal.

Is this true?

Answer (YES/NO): NO